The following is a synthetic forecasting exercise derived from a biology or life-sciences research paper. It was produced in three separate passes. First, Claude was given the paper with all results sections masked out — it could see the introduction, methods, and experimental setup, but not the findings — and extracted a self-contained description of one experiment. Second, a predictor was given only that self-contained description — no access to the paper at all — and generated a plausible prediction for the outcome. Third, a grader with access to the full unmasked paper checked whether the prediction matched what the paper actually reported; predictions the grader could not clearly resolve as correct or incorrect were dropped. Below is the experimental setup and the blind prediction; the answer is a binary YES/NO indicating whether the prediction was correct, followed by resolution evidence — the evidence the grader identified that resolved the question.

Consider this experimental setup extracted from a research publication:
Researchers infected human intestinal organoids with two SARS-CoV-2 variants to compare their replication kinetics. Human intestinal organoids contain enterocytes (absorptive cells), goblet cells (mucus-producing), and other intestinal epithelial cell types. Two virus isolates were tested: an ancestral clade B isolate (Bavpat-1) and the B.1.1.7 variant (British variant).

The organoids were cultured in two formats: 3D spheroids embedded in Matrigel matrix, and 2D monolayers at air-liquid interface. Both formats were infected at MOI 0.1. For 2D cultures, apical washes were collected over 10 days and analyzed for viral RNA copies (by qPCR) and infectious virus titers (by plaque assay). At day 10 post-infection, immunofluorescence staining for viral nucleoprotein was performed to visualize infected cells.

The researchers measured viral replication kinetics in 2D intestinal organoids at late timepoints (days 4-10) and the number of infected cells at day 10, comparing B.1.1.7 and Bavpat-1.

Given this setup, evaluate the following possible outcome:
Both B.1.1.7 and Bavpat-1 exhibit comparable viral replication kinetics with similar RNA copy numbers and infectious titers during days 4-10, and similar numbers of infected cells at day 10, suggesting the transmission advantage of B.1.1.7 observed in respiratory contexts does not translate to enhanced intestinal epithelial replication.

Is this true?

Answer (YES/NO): NO